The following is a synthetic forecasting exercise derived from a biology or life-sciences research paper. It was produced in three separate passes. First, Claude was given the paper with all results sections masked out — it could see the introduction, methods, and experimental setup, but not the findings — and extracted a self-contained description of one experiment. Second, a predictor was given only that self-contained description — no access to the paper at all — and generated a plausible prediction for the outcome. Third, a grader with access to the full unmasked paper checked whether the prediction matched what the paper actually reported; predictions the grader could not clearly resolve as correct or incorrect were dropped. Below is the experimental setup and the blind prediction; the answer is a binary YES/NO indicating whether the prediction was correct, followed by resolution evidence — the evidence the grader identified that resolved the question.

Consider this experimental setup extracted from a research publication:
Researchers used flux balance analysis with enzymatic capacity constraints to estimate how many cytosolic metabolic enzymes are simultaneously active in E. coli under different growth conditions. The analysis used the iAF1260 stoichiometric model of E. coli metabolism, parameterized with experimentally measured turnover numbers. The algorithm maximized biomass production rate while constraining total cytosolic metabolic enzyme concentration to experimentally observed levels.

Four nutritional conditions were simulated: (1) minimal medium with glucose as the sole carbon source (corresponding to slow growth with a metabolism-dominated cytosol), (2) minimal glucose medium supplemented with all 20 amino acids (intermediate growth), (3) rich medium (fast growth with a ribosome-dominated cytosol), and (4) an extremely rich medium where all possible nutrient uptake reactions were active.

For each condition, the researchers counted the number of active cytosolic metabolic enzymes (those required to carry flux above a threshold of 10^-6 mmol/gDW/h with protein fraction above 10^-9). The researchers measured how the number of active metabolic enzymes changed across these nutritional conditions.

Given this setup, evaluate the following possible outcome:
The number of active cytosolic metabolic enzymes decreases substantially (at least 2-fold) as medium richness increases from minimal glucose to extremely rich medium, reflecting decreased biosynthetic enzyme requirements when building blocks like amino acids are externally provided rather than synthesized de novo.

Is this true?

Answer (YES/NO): NO